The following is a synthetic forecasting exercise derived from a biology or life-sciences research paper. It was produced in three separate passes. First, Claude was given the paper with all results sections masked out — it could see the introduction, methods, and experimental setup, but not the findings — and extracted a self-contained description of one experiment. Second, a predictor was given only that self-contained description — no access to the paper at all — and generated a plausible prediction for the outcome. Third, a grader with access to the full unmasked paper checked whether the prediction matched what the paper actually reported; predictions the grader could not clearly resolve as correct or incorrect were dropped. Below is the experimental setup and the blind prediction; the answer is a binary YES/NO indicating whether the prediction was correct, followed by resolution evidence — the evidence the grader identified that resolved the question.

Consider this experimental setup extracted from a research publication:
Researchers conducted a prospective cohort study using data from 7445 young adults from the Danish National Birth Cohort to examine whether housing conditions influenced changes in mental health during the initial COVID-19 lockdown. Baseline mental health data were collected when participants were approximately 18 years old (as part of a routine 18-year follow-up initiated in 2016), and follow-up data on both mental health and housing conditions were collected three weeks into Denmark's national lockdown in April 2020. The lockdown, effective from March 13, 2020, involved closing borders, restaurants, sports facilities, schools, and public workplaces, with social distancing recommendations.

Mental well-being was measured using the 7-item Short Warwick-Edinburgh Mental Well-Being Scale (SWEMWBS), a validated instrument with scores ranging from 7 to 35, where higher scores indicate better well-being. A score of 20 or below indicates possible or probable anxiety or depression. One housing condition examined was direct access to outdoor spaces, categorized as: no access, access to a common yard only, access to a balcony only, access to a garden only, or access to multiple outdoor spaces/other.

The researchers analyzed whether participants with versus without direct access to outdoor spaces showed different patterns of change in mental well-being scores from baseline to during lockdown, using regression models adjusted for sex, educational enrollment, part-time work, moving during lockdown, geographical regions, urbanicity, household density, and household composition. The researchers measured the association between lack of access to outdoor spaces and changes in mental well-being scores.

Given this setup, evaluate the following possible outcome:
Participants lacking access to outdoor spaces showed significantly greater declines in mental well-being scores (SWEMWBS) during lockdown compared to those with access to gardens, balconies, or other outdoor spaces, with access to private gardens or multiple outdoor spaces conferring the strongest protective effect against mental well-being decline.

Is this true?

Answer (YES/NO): YES